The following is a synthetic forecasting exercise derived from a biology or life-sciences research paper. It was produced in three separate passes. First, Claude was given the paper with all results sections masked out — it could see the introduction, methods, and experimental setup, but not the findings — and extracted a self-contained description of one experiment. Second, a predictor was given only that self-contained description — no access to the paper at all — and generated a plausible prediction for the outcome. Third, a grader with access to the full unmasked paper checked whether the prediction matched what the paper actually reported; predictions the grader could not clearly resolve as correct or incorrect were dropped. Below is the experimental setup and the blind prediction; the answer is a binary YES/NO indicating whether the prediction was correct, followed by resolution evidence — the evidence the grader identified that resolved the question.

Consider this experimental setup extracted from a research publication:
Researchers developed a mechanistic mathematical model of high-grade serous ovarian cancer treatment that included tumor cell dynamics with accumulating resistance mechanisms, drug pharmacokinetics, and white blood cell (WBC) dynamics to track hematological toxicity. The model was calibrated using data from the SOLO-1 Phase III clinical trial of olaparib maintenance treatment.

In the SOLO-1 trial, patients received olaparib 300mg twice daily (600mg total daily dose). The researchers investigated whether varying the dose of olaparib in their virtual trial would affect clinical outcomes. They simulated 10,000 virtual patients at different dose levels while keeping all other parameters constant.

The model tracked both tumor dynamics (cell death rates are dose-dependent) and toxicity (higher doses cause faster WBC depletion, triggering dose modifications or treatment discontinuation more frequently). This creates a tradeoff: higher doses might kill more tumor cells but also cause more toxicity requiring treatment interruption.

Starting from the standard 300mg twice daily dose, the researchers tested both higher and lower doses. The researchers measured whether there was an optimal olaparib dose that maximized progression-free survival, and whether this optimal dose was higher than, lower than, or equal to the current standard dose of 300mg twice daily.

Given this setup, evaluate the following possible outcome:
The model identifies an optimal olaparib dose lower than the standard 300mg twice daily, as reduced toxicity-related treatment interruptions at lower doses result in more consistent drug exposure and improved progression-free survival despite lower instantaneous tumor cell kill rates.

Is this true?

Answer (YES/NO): NO